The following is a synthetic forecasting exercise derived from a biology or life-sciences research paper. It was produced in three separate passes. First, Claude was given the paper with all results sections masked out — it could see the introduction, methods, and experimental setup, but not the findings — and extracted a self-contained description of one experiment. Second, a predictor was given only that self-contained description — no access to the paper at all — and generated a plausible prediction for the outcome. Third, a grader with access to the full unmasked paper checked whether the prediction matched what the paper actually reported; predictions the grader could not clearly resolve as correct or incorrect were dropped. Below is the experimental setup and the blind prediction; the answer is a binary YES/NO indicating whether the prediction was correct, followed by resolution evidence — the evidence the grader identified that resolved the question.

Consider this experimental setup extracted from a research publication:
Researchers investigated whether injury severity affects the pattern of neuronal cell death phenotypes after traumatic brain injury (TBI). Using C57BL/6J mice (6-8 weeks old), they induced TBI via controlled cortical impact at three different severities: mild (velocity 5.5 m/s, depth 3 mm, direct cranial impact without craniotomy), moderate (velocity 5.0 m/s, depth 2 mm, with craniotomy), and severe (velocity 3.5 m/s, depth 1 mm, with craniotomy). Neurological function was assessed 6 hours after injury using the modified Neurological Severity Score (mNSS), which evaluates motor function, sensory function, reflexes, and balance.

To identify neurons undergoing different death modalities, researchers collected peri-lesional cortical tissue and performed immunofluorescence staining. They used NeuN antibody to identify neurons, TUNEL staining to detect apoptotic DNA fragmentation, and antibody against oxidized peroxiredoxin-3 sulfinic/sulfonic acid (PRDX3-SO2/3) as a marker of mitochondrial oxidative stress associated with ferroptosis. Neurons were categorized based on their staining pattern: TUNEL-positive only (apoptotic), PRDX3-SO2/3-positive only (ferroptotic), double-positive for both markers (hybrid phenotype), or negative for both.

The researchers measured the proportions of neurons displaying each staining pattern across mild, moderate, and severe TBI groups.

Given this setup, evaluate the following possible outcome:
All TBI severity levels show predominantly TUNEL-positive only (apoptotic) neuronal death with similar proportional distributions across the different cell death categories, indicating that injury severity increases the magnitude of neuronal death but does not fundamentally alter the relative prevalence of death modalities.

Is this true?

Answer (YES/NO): NO